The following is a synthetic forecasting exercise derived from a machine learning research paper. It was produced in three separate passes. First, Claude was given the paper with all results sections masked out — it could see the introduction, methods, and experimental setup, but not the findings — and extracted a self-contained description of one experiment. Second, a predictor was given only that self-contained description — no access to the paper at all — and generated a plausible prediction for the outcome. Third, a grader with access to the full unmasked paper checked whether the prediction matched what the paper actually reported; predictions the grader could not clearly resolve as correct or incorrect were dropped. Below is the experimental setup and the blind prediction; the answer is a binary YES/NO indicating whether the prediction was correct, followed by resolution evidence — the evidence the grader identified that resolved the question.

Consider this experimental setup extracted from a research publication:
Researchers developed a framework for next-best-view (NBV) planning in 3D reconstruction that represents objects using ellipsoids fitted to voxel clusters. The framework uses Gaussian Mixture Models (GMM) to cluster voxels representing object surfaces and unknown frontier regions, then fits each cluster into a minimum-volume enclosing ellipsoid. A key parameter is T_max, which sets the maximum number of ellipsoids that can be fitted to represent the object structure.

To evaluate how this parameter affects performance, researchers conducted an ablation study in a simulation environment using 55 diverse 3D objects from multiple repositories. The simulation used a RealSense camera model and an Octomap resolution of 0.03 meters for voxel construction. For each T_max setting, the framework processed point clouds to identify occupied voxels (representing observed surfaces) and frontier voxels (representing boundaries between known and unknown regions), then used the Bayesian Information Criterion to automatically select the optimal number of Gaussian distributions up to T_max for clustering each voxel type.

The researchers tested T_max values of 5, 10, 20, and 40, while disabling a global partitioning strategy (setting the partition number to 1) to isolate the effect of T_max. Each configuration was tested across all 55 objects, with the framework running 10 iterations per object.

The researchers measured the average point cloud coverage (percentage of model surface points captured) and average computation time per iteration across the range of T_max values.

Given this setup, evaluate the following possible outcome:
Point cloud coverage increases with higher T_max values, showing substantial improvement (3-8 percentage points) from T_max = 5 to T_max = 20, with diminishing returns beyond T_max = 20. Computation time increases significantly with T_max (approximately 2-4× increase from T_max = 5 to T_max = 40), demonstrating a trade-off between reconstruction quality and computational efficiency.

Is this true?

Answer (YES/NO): NO